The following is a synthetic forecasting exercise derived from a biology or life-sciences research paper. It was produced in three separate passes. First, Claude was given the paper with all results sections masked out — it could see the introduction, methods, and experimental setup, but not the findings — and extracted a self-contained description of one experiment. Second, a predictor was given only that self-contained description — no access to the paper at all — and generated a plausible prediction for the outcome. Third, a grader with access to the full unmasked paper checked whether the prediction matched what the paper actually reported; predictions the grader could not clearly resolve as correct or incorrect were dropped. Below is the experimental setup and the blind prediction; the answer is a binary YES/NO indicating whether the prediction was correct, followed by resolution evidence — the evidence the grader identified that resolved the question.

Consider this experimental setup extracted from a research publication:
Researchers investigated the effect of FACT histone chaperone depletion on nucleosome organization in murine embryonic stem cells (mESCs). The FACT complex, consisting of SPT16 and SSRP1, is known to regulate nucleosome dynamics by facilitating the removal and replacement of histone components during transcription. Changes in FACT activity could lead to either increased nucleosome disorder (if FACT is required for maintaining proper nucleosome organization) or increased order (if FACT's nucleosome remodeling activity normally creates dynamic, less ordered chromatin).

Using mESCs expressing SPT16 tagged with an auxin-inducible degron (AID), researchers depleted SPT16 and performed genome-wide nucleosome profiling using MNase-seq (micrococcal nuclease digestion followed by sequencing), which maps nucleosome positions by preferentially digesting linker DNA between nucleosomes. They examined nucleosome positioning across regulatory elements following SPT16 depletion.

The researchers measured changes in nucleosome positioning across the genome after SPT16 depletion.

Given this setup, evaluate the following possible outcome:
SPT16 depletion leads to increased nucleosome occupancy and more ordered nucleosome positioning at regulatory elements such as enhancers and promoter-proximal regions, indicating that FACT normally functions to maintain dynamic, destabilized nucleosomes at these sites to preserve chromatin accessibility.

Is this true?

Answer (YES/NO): NO